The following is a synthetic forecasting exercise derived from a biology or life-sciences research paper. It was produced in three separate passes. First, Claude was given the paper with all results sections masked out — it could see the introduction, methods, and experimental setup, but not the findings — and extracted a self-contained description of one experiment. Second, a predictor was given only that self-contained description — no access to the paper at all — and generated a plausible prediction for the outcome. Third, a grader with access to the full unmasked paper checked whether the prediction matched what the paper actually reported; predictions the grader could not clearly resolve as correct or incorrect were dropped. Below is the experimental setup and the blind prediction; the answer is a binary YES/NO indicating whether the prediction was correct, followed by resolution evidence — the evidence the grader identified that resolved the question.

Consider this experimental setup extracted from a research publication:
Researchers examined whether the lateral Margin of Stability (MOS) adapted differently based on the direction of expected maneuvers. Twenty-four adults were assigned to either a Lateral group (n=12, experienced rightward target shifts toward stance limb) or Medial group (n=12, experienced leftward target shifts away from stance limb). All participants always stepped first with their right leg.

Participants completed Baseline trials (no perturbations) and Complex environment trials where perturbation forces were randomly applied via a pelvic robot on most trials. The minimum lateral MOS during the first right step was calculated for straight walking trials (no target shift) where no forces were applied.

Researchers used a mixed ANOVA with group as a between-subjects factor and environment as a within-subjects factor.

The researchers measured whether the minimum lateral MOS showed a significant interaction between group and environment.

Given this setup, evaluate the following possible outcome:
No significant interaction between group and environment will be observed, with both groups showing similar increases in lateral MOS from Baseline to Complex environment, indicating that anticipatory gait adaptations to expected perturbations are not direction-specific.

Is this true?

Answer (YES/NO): YES